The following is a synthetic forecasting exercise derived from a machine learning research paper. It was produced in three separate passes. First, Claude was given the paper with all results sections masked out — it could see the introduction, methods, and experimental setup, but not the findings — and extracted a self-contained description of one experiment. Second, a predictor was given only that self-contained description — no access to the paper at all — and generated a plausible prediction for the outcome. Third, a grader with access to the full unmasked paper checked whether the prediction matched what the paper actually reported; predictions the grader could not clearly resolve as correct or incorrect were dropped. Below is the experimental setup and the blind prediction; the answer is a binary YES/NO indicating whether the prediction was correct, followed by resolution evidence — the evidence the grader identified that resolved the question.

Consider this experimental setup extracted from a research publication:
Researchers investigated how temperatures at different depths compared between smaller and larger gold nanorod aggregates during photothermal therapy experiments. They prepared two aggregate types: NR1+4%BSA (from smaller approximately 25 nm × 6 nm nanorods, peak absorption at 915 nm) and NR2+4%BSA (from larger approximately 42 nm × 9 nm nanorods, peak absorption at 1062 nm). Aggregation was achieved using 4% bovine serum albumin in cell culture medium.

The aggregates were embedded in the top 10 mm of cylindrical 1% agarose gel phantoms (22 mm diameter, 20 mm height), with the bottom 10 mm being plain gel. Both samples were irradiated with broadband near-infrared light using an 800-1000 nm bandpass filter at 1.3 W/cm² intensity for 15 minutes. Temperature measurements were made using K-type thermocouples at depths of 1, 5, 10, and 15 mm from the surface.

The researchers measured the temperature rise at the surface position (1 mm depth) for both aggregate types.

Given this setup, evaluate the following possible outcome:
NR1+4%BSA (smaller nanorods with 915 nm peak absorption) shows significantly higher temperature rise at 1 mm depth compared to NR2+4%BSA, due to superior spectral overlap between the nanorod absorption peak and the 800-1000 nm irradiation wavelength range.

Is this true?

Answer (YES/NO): YES